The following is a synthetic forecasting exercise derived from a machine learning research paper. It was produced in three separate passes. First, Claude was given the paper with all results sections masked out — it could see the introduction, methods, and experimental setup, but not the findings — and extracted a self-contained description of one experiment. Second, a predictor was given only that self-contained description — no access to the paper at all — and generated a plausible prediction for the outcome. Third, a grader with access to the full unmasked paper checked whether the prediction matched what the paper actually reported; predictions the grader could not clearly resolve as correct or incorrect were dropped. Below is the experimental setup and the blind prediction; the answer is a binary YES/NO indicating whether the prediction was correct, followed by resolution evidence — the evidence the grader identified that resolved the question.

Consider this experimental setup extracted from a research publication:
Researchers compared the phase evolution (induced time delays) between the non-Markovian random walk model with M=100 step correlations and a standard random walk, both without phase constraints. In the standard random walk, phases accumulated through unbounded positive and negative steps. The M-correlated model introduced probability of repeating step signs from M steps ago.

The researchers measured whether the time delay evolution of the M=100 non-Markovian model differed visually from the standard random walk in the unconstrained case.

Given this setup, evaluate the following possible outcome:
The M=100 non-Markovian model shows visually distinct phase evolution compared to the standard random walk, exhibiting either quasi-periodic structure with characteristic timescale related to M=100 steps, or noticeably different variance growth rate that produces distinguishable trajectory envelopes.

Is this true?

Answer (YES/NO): NO